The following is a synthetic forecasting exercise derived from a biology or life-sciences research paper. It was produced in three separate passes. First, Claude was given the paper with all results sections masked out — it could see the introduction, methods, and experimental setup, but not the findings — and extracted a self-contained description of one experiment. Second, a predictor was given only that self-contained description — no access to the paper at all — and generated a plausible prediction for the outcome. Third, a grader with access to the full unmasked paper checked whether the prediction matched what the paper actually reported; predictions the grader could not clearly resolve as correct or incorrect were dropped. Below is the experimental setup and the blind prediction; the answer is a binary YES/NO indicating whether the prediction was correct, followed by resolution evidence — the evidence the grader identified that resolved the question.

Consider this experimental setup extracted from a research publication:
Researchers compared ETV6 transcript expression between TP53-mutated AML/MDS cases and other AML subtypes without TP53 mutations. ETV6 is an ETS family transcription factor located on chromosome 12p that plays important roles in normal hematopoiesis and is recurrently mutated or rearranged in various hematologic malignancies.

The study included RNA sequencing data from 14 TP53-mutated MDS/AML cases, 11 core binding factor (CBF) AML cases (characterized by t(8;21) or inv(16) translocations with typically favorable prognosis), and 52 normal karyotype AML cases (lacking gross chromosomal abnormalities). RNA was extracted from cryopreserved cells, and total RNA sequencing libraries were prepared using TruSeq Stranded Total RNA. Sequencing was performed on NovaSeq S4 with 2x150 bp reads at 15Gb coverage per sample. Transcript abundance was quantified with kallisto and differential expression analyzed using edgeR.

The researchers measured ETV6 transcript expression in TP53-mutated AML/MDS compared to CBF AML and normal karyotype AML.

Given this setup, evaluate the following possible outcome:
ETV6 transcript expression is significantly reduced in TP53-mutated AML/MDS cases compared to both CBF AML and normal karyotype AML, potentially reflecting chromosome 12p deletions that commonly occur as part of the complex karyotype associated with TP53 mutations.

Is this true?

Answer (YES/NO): YES